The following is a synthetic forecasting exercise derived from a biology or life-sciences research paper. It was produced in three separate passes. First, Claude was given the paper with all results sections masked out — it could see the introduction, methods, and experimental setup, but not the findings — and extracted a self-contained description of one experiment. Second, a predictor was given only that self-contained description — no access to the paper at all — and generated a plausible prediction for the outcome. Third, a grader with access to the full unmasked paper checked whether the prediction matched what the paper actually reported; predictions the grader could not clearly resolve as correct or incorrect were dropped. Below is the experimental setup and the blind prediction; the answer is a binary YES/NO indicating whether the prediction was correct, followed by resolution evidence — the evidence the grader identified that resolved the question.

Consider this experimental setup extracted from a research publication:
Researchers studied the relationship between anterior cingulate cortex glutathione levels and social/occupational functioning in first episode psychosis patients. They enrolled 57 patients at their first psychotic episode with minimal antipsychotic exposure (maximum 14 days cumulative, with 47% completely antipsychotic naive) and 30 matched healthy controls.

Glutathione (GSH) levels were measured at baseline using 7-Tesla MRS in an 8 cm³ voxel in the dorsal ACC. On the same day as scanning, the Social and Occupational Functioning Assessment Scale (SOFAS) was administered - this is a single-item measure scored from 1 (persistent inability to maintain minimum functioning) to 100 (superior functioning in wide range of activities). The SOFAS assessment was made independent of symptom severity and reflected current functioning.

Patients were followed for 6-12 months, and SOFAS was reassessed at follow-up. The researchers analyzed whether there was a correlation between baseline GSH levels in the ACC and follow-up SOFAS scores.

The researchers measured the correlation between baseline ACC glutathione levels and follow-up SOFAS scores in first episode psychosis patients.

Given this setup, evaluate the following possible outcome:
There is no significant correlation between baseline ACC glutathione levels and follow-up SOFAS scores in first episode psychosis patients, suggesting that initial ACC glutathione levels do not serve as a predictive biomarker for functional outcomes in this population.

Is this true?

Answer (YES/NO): NO